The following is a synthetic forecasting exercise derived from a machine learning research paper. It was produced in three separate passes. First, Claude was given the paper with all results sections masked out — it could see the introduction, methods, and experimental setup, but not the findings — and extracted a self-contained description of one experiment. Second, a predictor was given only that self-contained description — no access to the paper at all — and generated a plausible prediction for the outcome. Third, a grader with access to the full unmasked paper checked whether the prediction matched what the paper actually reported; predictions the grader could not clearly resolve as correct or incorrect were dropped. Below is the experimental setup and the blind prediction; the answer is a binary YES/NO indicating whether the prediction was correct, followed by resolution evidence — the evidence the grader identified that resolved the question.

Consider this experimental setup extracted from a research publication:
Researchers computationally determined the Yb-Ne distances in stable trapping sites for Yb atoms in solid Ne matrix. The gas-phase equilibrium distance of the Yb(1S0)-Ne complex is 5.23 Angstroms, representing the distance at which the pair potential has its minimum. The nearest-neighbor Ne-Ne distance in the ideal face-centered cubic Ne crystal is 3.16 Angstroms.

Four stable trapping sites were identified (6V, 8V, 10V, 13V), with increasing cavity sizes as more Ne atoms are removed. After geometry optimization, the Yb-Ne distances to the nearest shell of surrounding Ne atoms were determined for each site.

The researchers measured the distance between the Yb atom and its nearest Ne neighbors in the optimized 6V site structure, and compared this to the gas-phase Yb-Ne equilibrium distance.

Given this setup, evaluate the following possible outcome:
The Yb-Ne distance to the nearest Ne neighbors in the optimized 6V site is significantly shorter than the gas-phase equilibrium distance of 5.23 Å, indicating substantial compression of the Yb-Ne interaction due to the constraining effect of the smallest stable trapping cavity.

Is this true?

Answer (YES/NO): YES